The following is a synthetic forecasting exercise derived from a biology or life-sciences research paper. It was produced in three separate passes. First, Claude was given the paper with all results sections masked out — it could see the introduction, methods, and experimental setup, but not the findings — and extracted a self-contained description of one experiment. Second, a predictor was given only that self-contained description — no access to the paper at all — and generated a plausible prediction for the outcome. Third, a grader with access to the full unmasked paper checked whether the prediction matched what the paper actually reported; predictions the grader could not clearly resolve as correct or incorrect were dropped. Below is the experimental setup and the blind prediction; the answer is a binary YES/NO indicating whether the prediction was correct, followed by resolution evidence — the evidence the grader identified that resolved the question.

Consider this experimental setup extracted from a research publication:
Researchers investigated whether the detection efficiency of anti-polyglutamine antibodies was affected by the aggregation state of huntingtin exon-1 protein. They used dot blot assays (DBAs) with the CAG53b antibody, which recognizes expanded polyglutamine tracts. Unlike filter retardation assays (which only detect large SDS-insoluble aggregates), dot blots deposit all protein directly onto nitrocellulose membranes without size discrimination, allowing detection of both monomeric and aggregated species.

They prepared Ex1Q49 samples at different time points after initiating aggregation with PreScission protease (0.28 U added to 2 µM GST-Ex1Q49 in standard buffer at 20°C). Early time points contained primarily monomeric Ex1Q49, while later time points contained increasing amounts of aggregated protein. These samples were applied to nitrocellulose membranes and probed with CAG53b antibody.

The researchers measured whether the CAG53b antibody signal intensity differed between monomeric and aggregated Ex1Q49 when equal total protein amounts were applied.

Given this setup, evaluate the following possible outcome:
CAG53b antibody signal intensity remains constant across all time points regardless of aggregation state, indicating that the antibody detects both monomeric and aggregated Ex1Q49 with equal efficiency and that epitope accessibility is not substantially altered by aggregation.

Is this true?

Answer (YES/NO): YES